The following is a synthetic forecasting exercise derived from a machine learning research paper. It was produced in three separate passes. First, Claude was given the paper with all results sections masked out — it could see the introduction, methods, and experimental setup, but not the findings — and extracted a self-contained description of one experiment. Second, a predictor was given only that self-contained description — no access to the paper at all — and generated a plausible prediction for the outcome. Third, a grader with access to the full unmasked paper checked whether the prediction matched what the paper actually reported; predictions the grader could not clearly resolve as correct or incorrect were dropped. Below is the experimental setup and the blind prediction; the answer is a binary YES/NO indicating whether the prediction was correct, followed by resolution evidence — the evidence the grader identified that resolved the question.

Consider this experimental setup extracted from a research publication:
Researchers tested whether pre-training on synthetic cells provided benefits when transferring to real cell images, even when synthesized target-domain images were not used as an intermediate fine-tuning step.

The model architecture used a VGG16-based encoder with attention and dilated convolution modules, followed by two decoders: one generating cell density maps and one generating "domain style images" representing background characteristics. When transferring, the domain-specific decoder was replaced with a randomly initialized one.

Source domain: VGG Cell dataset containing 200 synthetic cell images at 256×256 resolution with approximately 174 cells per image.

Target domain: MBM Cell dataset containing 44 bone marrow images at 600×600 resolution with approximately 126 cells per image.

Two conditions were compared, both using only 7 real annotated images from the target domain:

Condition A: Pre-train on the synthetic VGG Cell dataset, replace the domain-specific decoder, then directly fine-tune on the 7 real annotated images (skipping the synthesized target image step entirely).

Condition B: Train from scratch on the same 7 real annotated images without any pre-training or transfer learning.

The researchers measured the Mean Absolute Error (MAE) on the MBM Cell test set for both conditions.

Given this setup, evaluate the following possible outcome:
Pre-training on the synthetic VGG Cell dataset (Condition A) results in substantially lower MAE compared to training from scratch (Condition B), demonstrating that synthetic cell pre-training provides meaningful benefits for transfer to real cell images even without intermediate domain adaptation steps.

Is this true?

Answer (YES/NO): NO